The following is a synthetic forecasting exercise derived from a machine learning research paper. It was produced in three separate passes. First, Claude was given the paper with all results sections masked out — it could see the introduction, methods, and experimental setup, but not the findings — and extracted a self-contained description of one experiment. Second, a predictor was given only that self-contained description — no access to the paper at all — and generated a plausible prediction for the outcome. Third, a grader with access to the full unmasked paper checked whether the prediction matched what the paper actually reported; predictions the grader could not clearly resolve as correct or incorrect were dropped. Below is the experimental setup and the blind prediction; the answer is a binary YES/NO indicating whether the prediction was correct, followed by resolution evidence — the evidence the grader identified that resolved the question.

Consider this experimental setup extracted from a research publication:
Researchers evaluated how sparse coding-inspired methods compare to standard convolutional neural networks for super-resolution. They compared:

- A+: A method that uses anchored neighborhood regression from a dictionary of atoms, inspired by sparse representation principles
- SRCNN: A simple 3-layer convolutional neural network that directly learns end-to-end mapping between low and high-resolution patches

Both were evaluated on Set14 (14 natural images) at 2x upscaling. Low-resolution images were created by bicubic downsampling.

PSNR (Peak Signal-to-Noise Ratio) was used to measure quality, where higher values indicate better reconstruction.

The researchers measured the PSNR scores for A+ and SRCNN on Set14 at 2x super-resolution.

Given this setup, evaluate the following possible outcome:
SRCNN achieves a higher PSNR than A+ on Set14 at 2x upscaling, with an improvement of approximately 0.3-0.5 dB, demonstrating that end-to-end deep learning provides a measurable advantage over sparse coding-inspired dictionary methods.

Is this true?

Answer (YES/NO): NO